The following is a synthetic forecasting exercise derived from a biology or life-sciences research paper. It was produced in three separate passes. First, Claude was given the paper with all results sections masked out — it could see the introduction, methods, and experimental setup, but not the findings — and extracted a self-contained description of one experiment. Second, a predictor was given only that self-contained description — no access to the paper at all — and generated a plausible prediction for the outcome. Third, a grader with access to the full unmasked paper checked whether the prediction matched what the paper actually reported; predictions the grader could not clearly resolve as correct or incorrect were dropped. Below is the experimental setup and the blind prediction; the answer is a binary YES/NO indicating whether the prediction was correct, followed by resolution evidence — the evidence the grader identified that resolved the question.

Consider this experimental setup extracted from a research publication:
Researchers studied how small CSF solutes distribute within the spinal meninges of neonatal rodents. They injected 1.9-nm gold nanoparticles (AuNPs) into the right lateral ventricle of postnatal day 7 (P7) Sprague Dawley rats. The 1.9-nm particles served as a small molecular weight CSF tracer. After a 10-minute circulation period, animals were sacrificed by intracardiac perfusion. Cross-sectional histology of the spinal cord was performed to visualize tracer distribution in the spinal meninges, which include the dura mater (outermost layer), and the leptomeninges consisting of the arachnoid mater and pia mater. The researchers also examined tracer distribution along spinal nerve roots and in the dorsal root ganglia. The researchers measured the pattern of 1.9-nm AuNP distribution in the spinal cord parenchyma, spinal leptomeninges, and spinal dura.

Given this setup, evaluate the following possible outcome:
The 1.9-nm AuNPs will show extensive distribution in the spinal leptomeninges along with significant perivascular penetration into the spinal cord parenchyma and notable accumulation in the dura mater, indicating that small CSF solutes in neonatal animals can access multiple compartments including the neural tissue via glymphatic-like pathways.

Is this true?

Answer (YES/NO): NO